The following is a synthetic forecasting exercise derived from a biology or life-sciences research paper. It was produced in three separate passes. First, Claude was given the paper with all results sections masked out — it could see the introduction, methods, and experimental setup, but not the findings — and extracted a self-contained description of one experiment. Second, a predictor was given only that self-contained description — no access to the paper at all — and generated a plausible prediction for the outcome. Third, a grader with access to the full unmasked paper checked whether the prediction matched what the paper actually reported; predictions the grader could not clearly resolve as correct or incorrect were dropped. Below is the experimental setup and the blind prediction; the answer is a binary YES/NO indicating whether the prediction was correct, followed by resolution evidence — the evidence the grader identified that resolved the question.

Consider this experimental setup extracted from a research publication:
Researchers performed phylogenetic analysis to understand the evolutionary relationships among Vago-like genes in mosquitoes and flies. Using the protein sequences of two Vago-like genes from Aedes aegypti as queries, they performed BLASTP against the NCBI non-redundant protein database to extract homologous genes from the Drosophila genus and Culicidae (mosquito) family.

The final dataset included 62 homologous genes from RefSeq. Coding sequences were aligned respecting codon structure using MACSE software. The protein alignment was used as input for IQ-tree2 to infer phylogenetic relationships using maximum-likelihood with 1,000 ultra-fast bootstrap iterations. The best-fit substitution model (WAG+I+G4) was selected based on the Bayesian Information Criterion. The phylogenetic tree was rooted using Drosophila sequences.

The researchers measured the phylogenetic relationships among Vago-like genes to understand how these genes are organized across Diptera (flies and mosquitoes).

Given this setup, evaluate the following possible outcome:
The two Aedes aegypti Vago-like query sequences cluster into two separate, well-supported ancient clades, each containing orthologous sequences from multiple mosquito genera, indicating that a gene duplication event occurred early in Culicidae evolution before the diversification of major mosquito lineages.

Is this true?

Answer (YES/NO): YES